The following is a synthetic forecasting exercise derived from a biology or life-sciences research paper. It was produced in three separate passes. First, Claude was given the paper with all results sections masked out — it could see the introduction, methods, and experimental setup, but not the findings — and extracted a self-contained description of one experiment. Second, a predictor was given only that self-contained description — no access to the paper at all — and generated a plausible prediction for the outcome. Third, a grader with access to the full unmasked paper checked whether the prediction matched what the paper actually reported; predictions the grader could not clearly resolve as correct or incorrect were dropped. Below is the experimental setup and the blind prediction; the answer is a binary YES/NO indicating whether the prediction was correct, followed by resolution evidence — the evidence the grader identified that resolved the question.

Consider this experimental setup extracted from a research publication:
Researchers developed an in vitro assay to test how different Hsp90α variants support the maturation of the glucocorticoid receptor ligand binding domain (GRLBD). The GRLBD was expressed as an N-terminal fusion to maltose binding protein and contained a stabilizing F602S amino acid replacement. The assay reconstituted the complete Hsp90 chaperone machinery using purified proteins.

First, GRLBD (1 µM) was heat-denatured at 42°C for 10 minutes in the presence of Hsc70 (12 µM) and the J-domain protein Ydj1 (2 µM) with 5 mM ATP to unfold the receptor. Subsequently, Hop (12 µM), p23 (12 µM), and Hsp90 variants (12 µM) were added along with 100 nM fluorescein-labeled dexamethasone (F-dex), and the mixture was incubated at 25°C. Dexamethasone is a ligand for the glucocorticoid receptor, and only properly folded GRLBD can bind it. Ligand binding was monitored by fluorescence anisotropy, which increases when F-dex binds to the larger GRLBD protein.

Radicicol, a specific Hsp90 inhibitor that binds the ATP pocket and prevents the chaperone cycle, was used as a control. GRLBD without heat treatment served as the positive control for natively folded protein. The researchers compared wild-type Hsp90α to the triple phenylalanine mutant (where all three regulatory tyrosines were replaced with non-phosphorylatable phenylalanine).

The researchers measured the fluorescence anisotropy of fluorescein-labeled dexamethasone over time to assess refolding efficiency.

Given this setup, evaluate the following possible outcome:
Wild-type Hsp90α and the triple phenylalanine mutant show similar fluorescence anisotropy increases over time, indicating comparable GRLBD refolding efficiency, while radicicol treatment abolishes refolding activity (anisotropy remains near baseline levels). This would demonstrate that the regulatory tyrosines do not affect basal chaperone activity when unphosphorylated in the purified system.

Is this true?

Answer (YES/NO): NO